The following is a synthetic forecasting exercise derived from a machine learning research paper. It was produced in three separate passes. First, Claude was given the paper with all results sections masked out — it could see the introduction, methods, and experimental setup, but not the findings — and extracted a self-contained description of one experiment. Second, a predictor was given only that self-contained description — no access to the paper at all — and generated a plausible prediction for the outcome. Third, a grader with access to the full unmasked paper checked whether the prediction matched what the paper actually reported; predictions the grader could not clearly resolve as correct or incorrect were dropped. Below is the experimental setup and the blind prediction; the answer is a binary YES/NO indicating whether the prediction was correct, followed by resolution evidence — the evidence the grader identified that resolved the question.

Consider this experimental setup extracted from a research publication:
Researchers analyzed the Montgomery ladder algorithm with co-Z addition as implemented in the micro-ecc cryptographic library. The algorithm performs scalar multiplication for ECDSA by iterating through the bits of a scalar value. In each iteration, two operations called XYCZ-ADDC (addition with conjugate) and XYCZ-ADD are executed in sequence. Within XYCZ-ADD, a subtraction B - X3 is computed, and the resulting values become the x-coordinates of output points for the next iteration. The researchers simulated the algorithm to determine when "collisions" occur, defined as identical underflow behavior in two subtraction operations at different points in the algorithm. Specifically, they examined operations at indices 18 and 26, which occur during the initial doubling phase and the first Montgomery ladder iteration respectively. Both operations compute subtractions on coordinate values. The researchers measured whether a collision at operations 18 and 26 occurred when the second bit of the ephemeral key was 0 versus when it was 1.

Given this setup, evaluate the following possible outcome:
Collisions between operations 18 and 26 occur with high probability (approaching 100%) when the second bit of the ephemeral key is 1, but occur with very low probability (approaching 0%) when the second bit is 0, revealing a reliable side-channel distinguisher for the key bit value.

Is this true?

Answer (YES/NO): YES